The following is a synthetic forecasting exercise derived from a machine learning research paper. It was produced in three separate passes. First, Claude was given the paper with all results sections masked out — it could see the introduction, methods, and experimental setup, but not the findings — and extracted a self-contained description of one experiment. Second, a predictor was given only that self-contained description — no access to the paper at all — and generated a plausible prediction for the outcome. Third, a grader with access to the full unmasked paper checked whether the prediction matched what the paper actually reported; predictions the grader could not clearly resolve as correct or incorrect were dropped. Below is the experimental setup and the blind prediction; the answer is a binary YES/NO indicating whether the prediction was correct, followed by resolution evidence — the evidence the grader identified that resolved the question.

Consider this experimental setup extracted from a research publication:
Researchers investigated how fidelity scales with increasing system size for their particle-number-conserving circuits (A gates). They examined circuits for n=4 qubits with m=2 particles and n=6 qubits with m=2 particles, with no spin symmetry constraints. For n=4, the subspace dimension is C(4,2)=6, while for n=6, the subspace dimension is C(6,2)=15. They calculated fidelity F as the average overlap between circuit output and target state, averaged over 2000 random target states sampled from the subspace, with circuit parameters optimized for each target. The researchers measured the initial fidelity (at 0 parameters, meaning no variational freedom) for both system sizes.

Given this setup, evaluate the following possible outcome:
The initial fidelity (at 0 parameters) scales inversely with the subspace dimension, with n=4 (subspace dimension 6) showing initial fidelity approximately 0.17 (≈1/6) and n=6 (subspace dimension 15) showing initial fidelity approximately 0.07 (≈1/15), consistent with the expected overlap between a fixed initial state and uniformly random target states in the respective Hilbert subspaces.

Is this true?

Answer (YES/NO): YES